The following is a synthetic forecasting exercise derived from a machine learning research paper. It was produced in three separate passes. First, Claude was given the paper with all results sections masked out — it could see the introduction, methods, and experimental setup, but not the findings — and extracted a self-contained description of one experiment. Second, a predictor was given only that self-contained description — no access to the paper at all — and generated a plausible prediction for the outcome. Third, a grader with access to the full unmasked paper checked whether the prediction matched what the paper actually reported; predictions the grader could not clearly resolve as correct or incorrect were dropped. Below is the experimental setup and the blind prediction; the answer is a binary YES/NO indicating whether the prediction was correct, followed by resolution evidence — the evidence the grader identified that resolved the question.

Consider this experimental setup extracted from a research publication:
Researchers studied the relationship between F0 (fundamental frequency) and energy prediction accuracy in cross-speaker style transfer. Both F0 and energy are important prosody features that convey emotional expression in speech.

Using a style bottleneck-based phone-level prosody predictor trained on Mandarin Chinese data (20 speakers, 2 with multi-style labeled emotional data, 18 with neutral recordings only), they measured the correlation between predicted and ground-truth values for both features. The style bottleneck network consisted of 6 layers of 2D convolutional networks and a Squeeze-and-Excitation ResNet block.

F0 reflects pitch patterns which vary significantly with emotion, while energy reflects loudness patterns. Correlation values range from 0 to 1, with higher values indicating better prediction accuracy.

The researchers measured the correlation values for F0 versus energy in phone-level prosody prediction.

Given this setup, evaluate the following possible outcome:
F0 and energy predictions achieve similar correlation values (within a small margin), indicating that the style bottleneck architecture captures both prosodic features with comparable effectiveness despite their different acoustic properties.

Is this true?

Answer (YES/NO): NO